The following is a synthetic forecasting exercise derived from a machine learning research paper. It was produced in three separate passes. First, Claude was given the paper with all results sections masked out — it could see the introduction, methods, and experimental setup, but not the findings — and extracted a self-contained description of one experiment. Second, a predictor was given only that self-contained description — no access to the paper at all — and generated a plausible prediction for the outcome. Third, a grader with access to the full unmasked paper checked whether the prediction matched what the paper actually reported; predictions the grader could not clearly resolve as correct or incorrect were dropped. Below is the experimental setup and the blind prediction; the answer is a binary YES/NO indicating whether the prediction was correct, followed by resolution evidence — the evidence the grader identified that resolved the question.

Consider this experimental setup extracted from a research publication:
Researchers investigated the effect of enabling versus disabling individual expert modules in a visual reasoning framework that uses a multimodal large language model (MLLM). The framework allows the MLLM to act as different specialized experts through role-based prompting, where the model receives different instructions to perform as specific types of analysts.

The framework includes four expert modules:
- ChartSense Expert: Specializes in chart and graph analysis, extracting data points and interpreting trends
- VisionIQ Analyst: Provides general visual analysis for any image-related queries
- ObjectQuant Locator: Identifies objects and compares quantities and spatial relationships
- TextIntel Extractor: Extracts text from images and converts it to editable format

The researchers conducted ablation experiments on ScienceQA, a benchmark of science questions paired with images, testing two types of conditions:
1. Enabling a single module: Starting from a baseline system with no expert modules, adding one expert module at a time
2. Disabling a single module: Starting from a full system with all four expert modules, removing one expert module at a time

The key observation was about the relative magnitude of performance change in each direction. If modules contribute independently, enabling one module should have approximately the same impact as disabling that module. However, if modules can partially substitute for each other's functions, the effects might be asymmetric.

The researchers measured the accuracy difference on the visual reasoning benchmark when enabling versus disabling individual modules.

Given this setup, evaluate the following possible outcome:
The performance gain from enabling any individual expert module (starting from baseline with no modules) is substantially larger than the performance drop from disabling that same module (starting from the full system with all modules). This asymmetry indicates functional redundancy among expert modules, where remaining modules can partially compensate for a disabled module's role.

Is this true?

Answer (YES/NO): YES